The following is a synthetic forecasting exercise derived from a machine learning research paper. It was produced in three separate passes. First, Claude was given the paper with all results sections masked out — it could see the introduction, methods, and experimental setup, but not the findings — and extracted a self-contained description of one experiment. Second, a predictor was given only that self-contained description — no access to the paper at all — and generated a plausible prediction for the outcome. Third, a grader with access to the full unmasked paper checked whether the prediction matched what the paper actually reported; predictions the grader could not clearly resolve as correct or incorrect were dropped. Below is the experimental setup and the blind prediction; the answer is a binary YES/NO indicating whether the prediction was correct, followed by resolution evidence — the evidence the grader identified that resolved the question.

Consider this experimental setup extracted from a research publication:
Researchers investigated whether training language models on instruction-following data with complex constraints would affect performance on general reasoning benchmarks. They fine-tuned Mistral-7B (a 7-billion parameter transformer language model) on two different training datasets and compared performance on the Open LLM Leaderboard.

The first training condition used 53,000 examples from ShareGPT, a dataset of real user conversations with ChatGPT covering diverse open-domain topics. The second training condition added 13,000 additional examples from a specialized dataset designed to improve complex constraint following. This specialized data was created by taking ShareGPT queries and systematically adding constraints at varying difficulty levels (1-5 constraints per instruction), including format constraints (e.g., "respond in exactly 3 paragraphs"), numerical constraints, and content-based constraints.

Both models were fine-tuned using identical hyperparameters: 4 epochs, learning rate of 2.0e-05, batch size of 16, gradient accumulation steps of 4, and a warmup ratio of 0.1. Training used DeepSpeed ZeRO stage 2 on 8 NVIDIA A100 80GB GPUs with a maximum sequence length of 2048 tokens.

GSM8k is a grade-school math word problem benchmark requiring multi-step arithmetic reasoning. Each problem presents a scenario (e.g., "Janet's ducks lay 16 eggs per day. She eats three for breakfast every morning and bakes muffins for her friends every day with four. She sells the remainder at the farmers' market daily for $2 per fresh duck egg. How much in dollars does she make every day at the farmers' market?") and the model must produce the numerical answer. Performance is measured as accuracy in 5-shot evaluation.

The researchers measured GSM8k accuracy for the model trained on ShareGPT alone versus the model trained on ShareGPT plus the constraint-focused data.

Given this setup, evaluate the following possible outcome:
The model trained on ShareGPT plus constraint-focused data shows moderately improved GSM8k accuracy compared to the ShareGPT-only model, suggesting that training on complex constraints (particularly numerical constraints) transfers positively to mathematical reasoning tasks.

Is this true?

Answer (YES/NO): NO